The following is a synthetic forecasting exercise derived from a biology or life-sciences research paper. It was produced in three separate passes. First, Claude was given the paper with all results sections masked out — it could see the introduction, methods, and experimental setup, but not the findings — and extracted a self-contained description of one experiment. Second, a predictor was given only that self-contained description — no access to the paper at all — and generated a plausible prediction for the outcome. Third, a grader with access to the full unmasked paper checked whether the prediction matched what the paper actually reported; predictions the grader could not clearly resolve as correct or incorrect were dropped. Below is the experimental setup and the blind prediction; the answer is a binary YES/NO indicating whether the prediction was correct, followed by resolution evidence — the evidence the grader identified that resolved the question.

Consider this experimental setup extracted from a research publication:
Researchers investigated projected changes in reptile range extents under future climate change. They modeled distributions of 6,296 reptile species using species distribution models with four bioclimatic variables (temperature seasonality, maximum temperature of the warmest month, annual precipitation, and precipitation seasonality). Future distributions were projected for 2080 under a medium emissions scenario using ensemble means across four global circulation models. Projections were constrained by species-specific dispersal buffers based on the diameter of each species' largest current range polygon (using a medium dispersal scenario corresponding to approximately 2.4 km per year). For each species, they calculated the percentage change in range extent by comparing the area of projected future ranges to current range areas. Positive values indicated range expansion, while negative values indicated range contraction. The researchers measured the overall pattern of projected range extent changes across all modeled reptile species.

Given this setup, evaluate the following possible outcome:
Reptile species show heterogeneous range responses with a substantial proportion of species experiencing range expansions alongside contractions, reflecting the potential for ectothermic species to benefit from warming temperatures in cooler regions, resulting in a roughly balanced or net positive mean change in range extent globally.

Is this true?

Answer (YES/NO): NO